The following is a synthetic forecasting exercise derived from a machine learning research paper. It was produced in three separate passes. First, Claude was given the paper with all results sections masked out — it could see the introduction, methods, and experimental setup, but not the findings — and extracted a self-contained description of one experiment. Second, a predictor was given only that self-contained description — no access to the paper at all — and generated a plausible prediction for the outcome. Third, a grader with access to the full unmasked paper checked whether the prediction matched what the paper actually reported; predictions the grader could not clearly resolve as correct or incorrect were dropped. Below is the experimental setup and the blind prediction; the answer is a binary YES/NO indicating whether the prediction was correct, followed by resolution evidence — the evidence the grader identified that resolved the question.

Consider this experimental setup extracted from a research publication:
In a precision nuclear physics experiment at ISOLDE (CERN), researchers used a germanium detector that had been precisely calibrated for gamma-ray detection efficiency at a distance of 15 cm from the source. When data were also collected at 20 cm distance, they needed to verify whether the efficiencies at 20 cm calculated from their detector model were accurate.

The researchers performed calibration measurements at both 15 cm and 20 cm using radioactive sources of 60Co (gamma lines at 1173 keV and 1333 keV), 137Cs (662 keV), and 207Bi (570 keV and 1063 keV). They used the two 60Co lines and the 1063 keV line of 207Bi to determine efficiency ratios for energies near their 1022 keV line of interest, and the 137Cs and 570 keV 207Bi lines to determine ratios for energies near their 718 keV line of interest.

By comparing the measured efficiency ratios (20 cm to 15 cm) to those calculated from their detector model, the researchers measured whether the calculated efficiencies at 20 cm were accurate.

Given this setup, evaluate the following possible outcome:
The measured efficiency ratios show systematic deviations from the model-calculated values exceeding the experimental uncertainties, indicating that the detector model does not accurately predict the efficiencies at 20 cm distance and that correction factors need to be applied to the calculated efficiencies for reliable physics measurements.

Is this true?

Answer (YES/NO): YES